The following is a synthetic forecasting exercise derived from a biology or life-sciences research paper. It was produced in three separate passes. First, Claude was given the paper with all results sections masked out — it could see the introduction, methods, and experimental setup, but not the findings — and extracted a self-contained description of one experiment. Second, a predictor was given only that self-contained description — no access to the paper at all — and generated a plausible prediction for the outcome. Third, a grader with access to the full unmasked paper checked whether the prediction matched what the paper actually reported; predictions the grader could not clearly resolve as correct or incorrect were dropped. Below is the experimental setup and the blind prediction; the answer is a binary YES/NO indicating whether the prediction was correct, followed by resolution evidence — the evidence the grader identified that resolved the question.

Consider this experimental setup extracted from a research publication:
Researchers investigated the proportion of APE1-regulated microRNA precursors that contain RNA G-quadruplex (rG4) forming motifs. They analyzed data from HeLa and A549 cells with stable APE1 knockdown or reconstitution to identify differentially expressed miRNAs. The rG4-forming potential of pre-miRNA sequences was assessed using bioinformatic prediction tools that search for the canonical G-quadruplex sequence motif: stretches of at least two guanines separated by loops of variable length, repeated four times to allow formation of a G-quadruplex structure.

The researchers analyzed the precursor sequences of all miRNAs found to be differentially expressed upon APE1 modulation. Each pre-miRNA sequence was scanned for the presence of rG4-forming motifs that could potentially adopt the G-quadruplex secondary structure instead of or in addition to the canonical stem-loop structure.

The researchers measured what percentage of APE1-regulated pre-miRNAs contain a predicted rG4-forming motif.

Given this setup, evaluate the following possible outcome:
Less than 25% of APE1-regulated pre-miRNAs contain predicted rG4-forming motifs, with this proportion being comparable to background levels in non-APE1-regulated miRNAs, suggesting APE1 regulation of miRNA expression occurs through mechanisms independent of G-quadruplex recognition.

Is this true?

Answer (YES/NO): NO